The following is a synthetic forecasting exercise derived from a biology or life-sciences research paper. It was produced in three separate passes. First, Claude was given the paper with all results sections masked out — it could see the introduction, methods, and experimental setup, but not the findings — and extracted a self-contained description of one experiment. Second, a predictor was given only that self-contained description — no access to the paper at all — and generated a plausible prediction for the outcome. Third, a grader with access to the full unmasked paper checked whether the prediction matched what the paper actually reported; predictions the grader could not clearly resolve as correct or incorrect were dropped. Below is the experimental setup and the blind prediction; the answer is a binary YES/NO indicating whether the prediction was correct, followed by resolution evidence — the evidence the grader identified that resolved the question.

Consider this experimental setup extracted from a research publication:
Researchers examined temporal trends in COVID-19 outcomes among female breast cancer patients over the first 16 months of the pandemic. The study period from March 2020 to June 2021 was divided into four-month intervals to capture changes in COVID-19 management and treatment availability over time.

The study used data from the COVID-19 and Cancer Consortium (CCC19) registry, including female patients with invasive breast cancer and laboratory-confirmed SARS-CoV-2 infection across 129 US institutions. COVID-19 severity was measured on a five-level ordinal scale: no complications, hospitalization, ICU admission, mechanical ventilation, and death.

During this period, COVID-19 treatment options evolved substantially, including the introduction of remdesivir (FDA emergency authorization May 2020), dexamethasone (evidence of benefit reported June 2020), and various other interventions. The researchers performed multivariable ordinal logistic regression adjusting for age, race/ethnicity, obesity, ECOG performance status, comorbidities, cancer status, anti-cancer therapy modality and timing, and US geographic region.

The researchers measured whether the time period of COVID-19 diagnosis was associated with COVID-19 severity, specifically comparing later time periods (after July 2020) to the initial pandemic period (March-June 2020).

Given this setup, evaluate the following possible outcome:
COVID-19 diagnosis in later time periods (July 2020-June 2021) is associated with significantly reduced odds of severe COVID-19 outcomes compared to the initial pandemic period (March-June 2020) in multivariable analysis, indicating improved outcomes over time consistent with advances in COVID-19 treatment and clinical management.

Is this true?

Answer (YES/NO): NO